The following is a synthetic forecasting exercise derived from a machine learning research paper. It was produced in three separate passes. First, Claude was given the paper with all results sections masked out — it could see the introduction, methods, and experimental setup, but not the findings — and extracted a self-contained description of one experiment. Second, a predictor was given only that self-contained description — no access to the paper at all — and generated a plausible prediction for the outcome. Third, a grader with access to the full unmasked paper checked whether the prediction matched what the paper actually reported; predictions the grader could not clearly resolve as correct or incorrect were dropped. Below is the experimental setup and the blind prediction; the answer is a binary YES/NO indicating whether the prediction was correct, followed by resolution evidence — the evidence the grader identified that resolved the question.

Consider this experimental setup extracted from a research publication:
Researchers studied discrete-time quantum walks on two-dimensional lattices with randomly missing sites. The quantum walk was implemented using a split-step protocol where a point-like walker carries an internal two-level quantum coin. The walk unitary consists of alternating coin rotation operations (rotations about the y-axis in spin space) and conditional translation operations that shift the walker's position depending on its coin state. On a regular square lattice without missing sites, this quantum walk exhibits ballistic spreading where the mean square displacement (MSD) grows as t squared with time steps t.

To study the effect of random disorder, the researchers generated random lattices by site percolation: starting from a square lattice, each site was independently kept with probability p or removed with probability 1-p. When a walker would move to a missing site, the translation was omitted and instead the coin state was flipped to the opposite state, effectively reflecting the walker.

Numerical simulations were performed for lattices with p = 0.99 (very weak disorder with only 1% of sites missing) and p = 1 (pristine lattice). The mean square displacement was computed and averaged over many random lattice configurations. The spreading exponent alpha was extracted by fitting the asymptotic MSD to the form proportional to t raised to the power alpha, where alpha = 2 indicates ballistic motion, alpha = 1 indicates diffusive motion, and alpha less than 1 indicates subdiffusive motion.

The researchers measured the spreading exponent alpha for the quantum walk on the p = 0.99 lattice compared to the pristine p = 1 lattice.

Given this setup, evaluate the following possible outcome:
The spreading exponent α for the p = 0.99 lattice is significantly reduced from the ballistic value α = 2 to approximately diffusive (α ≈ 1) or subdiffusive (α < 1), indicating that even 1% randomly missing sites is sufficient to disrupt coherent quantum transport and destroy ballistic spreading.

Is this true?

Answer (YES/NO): YES